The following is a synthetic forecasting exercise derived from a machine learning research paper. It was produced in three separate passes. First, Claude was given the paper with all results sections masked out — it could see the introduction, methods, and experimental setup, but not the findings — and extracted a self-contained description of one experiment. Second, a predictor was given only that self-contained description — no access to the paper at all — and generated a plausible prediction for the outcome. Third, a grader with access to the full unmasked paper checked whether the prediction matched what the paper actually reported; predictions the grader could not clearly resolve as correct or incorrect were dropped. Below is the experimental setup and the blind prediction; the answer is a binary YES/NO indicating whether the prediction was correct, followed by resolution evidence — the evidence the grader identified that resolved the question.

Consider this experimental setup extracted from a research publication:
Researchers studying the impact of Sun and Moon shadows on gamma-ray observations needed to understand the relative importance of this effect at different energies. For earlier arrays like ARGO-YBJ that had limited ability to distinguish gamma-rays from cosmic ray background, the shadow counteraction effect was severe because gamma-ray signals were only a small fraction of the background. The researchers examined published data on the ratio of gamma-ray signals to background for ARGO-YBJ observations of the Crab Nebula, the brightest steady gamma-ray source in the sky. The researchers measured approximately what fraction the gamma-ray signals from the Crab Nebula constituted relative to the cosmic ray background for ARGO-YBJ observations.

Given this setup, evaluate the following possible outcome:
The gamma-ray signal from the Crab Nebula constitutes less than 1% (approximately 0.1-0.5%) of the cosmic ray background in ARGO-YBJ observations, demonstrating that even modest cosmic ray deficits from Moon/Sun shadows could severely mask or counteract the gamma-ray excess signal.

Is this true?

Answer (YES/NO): NO